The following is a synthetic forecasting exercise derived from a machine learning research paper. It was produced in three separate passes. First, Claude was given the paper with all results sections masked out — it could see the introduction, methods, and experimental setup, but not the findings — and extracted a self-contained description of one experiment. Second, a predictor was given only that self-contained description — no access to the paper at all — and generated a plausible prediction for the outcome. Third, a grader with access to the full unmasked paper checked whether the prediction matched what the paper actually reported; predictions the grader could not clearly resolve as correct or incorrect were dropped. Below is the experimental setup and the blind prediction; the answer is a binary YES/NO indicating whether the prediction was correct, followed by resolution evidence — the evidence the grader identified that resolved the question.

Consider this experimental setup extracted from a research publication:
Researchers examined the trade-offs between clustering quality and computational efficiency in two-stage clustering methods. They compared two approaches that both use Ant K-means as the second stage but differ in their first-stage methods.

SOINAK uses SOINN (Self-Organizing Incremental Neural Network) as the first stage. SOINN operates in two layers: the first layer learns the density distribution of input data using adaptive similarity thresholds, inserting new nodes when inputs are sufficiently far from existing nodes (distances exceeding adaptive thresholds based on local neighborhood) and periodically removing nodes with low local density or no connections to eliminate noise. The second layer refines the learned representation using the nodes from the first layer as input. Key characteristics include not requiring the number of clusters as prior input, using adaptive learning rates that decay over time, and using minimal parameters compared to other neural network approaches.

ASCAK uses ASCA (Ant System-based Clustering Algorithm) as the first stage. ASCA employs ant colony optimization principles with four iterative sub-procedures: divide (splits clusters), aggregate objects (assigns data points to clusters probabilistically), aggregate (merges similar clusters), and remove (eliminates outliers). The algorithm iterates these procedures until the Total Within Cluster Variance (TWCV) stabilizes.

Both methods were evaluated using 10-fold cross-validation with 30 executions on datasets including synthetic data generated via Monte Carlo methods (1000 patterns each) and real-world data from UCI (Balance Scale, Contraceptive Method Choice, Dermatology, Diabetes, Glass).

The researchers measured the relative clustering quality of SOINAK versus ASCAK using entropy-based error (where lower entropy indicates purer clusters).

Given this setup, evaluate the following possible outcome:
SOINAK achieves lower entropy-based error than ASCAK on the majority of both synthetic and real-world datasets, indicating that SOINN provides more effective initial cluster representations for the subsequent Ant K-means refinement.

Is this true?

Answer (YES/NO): YES